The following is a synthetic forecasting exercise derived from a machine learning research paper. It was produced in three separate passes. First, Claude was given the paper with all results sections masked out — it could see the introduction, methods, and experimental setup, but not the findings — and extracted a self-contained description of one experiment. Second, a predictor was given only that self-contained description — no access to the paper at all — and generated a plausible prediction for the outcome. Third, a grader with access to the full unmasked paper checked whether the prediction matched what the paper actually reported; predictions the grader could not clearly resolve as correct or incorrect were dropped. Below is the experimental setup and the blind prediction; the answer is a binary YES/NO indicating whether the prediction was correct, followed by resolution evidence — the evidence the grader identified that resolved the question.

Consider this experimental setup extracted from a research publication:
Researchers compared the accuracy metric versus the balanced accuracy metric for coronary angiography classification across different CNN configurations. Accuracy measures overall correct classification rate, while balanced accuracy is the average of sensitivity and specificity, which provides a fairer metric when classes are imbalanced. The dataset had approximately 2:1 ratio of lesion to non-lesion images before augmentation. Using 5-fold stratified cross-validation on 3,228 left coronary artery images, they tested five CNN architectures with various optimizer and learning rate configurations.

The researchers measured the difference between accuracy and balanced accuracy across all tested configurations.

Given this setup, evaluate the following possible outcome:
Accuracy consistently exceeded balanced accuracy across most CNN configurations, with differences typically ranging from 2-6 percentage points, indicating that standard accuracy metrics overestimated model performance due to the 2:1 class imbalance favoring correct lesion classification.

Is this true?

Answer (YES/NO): NO